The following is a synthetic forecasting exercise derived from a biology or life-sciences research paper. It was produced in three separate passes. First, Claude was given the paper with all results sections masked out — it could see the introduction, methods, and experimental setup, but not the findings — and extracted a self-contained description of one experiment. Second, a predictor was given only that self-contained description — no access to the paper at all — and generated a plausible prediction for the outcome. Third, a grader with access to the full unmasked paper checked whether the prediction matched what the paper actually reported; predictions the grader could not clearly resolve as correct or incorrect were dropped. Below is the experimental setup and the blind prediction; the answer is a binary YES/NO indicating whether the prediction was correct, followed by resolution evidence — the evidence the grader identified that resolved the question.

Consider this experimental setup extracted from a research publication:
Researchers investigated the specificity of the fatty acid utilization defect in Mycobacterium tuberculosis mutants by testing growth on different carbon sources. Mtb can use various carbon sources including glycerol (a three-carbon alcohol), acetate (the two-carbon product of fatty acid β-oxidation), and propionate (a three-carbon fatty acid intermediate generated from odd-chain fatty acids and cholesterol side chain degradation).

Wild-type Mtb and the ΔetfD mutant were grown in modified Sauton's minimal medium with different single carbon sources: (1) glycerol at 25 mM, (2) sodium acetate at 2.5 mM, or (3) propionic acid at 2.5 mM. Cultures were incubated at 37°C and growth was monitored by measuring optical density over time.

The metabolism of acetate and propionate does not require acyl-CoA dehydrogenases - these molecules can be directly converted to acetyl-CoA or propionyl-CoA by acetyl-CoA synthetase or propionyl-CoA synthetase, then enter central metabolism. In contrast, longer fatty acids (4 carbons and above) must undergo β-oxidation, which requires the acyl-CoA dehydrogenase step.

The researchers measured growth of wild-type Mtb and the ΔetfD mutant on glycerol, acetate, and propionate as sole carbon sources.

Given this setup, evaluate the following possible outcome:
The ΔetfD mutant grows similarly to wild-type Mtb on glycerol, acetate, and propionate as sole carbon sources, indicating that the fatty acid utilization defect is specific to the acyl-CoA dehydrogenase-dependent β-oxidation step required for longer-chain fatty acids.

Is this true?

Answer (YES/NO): NO